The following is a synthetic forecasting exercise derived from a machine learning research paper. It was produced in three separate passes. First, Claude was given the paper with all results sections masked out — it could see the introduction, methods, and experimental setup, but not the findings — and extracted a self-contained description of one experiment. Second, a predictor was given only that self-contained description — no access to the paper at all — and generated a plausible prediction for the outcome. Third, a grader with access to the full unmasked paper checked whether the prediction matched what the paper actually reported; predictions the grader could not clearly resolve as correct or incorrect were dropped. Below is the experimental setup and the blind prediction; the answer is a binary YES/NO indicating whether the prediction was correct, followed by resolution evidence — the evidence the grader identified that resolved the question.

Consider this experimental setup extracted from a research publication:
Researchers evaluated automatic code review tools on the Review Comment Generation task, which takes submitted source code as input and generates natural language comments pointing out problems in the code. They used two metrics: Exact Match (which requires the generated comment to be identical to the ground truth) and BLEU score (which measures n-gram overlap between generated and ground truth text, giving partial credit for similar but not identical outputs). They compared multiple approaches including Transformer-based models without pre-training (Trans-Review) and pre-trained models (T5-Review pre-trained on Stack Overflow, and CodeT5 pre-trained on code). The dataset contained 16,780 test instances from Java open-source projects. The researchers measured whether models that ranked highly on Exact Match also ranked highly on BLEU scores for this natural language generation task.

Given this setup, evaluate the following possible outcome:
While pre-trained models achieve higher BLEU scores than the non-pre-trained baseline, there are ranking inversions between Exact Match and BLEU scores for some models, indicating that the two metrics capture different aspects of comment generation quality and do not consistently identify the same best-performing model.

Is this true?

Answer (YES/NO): NO